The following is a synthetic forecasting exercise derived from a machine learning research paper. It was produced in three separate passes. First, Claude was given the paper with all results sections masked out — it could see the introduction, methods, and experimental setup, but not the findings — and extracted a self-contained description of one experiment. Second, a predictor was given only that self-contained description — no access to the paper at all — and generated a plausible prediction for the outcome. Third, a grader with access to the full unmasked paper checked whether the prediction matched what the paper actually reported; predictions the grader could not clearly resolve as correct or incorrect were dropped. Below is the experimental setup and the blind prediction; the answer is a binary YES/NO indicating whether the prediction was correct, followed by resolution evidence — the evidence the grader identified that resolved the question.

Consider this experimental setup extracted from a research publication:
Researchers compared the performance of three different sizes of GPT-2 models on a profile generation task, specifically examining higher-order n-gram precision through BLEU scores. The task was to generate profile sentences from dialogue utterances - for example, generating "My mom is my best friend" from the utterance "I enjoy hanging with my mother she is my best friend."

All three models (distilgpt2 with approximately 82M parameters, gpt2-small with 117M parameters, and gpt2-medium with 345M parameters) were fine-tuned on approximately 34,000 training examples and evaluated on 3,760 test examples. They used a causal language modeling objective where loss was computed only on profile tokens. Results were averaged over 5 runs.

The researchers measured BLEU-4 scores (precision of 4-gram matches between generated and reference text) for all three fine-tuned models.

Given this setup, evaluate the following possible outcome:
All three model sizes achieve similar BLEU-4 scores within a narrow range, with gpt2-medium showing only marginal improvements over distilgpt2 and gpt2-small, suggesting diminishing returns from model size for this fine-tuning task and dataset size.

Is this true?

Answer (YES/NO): NO